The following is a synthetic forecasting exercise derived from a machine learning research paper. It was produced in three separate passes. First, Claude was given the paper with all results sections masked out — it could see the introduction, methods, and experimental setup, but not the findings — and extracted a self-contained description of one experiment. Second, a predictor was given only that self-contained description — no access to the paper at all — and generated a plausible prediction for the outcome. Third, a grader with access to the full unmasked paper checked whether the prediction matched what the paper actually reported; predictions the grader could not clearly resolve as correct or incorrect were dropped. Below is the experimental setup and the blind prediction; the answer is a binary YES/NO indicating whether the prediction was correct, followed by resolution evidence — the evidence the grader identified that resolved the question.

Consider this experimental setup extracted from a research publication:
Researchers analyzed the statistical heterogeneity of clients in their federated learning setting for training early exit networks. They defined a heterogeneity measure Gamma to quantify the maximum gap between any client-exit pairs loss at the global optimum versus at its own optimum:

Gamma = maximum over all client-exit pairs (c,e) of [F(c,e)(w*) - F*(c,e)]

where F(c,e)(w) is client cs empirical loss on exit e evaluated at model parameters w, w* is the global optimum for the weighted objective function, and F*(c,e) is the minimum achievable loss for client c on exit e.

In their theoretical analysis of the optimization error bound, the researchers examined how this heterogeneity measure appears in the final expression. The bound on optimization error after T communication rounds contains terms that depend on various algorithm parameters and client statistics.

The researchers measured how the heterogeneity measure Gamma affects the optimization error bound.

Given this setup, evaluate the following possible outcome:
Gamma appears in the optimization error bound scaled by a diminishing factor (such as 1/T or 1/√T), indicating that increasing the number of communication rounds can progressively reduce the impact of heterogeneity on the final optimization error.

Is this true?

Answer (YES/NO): YES